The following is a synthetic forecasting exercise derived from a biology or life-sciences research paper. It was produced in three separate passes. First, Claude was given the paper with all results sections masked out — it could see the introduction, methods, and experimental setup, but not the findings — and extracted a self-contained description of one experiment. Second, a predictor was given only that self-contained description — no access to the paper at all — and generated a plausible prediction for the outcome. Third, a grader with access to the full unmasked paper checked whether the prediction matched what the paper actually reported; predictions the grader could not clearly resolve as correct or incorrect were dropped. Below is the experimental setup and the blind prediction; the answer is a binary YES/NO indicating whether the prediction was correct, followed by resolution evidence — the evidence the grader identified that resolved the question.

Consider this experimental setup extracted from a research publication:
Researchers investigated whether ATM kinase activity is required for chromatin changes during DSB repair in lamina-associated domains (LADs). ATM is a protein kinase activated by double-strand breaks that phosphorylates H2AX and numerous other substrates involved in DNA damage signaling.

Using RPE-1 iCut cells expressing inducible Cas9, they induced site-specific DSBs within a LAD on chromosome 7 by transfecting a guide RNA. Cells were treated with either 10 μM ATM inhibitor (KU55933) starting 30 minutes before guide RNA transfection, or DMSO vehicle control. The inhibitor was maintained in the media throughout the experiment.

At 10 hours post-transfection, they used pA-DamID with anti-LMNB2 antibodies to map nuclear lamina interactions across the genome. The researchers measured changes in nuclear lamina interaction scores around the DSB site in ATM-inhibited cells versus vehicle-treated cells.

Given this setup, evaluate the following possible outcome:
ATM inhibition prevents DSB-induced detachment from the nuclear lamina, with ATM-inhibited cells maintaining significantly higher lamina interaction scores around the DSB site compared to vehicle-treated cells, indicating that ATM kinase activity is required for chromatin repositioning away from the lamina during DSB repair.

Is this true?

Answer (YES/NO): NO